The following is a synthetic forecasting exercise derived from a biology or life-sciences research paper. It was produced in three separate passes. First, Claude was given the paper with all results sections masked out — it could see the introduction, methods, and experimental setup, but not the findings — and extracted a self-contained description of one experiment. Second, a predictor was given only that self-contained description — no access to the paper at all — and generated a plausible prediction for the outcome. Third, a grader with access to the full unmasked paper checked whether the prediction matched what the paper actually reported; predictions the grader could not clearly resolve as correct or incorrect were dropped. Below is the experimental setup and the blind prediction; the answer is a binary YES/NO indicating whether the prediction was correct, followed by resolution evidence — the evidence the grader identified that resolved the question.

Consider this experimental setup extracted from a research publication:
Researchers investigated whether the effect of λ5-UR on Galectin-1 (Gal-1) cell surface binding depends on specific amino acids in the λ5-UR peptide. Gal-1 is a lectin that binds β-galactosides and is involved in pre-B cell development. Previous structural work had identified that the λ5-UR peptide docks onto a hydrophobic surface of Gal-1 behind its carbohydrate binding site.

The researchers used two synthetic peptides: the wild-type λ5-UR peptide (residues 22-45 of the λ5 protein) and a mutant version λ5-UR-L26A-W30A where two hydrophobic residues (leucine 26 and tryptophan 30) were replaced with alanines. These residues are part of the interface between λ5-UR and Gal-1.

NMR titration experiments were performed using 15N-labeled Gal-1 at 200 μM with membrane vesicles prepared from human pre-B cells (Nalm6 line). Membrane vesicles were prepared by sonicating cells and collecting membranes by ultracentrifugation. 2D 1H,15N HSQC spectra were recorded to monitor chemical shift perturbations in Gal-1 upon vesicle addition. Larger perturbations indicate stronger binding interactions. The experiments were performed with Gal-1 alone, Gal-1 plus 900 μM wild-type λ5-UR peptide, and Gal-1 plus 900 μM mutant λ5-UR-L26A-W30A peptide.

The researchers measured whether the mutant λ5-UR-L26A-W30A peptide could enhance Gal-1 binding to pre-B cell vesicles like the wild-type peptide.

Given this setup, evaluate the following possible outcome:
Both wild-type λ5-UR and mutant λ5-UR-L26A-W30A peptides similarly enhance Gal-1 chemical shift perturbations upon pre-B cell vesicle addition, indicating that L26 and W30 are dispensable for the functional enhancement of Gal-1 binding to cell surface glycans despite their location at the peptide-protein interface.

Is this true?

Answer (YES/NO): NO